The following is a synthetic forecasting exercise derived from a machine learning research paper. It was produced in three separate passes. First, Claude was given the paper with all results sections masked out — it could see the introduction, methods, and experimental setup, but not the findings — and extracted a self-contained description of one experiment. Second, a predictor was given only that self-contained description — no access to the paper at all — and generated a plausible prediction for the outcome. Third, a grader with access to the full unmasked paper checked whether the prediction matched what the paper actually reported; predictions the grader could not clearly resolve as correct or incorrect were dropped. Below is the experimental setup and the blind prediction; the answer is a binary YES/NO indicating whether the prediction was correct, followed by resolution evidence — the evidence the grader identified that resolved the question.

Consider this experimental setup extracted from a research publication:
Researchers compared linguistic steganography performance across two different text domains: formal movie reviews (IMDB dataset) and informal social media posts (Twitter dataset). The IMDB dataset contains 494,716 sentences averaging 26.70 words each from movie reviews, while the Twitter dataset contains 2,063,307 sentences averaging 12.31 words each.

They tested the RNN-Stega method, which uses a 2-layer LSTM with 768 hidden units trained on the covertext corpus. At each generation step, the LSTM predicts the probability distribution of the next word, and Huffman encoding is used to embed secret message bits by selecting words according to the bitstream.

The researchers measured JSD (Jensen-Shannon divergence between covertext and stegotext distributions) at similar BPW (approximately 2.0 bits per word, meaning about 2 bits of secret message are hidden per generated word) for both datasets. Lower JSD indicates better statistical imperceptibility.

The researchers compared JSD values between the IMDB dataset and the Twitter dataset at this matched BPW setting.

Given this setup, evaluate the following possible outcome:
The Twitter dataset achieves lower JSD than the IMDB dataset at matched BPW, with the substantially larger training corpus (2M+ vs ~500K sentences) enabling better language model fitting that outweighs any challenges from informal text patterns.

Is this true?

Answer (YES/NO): NO